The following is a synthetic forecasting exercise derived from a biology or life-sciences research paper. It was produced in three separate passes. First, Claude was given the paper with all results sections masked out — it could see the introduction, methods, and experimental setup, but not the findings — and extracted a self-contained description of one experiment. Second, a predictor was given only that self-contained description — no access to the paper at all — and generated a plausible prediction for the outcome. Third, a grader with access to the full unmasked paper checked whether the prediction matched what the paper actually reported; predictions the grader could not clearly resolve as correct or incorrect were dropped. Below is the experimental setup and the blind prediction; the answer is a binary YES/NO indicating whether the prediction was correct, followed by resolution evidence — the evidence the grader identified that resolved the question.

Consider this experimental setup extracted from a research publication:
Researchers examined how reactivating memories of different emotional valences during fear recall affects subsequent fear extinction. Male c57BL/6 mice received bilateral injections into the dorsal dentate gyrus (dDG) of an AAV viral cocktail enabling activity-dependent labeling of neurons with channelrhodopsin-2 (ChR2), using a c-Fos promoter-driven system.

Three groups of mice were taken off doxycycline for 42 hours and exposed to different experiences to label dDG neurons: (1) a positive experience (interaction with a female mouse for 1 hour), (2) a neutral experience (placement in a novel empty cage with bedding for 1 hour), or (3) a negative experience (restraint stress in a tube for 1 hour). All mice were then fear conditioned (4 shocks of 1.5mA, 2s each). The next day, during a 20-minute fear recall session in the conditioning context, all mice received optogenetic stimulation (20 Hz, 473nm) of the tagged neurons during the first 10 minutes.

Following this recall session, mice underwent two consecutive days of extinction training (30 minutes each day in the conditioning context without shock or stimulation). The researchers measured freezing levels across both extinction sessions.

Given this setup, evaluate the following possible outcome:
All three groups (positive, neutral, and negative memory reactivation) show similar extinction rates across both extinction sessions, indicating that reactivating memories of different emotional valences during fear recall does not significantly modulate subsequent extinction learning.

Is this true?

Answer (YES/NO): NO